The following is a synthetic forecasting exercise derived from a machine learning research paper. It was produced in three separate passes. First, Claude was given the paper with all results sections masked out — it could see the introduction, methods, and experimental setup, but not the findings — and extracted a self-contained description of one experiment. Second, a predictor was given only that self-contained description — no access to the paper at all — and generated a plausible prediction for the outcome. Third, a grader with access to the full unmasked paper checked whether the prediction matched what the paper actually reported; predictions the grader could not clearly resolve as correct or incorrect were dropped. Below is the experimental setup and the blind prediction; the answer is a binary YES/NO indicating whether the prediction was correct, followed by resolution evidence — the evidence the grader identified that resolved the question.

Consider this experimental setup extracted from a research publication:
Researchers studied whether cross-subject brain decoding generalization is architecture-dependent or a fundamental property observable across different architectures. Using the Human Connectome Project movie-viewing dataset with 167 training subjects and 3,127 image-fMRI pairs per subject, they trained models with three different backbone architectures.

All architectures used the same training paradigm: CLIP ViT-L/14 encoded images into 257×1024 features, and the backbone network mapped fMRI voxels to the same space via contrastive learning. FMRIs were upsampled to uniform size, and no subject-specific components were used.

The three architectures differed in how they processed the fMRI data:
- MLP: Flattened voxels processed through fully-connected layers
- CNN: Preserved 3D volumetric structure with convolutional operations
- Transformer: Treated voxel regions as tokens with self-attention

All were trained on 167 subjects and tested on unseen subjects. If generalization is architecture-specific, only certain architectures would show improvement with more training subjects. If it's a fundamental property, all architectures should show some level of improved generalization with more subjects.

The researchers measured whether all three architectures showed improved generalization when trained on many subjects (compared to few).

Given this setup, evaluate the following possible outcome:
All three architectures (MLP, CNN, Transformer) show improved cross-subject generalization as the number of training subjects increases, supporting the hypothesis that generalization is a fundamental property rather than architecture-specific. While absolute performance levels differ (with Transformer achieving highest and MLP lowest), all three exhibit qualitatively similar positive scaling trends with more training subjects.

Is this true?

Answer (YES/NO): NO